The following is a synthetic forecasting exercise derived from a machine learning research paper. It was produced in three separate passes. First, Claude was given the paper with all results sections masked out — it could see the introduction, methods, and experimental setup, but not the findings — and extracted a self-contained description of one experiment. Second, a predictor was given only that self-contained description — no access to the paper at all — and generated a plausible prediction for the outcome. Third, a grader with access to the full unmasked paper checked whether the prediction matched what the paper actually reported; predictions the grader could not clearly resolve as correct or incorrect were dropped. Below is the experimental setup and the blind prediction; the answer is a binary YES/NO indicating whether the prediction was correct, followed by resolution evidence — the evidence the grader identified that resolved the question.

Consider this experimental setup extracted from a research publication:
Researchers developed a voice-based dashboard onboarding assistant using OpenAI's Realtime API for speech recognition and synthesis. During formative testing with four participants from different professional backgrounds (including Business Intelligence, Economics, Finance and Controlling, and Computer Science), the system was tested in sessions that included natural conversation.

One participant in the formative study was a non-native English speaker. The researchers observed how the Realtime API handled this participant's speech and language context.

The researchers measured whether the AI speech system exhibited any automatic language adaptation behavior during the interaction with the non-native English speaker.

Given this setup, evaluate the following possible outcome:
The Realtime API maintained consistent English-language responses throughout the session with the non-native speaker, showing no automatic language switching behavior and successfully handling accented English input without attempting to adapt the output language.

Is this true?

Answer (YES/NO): NO